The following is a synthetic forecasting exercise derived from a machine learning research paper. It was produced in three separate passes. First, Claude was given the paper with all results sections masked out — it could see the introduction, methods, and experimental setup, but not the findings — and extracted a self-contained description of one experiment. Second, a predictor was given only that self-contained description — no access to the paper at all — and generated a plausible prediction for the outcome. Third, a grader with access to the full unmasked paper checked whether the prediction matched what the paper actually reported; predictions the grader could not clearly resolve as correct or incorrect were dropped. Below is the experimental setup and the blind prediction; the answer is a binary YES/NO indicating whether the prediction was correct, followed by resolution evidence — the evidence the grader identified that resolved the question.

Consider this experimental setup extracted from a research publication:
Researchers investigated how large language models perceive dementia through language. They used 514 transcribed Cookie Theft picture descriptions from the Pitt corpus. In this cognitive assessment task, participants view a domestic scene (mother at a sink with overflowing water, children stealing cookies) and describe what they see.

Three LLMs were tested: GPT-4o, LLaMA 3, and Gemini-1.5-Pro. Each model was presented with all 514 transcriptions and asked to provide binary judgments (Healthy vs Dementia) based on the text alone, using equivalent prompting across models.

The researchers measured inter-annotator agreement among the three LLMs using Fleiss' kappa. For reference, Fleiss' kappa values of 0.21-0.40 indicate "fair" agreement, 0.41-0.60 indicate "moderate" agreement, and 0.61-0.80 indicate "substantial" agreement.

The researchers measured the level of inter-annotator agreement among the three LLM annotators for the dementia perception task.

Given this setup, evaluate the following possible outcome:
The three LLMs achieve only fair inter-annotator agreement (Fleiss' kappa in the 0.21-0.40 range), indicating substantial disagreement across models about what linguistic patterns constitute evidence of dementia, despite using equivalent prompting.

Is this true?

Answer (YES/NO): NO